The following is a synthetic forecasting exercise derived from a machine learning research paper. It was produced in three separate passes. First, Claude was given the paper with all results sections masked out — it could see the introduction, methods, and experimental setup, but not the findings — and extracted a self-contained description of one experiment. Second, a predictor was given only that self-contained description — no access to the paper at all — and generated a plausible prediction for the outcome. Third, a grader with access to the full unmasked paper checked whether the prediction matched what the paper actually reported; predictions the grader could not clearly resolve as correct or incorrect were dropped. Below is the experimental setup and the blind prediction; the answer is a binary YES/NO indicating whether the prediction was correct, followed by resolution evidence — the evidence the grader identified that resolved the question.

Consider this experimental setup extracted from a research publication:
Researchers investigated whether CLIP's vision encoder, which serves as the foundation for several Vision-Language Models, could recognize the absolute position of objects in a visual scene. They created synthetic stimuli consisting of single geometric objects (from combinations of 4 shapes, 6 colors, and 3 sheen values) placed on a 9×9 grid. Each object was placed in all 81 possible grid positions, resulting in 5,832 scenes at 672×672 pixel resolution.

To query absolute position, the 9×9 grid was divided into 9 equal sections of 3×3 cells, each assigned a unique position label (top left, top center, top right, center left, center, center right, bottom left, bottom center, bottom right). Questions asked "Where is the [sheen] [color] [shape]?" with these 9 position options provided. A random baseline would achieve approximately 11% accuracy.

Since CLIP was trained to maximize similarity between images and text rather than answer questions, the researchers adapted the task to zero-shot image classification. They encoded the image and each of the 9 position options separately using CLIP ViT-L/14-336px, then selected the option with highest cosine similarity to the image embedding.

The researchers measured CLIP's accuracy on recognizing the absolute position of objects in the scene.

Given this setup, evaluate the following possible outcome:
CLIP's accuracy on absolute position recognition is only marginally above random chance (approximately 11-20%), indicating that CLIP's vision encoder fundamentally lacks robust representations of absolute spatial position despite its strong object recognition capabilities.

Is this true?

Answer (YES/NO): YES